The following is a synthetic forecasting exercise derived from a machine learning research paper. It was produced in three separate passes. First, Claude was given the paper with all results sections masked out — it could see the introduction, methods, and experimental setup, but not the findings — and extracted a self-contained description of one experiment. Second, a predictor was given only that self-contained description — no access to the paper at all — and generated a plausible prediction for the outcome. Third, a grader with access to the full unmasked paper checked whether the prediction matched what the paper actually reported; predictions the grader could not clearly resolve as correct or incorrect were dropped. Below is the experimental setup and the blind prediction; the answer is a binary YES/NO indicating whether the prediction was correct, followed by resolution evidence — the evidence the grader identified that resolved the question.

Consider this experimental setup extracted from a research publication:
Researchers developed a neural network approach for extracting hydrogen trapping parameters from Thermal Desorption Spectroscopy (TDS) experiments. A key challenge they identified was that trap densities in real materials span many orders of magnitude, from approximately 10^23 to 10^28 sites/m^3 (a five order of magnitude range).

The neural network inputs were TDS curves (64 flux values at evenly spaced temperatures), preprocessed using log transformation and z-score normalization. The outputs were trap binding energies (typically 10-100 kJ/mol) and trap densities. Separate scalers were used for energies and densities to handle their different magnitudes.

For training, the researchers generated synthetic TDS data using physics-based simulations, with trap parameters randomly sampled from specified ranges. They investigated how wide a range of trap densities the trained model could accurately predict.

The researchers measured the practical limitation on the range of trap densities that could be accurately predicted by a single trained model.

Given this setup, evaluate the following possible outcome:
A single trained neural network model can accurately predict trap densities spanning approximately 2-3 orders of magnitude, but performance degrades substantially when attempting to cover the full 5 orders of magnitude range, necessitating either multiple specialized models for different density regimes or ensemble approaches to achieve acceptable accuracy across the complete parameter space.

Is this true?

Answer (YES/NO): NO